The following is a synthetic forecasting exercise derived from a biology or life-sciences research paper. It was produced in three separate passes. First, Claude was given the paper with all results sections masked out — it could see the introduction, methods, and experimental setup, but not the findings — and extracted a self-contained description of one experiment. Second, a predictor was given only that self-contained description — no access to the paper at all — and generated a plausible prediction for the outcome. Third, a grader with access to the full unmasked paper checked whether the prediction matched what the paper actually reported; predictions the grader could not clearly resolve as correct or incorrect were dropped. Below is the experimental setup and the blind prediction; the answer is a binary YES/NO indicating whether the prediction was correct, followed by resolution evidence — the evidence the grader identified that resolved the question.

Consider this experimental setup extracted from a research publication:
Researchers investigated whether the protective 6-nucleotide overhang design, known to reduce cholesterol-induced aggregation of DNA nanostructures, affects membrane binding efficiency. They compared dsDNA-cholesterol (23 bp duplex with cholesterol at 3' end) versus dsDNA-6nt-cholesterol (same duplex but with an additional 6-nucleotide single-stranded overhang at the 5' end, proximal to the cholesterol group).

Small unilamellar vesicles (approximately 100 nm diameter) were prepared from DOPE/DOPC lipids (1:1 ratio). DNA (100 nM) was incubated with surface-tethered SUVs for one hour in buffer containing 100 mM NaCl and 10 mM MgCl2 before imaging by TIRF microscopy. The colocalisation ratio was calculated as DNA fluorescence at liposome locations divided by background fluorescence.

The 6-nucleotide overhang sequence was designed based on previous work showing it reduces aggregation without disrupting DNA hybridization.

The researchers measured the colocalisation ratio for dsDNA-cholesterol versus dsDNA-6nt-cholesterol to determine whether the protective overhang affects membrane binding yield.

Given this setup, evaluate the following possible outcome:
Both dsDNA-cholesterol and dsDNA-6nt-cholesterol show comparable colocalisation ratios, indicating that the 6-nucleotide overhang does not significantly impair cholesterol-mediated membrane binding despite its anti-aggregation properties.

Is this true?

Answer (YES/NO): YES